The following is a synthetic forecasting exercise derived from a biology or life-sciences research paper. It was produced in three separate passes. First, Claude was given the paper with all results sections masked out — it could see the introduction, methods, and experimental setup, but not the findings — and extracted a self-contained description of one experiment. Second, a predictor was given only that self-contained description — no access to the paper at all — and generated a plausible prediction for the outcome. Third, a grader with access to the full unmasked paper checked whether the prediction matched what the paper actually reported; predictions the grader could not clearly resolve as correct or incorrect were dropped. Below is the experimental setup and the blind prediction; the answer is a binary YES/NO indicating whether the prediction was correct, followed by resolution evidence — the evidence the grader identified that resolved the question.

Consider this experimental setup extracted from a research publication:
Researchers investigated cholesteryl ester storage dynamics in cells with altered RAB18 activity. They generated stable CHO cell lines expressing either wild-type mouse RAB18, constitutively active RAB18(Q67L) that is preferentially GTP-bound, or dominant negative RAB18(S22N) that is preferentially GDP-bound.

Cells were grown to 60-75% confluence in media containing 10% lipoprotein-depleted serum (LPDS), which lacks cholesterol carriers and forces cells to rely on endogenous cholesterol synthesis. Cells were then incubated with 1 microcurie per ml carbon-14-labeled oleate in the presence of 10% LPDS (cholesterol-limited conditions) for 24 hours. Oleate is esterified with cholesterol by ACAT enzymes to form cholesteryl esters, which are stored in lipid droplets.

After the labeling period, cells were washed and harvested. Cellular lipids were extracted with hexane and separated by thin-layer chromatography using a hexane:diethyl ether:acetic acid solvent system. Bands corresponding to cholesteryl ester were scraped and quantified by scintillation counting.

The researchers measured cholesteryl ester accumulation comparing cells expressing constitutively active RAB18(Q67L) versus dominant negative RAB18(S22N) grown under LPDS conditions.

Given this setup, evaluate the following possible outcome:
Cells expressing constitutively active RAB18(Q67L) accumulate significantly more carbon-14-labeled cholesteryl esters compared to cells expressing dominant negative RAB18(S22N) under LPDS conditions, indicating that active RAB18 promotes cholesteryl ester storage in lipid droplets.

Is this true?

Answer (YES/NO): YES